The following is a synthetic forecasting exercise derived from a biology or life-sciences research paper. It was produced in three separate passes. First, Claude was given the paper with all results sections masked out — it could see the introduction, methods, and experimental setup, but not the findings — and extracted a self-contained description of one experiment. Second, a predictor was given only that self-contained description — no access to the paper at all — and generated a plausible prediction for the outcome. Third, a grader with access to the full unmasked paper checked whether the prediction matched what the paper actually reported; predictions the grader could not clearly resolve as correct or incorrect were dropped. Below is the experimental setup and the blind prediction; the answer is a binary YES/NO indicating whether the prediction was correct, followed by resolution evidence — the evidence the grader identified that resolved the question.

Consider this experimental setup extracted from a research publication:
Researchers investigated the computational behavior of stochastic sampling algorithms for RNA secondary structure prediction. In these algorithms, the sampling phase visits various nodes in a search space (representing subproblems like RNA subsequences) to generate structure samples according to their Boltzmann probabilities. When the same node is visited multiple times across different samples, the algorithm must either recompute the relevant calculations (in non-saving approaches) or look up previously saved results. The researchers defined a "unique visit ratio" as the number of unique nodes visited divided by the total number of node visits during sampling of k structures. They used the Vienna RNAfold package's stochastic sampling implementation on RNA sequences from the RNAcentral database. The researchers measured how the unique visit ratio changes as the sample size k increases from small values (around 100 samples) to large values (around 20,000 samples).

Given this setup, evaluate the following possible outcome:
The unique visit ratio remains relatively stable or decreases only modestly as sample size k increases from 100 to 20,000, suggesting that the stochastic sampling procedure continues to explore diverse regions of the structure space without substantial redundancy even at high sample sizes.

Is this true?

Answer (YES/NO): NO